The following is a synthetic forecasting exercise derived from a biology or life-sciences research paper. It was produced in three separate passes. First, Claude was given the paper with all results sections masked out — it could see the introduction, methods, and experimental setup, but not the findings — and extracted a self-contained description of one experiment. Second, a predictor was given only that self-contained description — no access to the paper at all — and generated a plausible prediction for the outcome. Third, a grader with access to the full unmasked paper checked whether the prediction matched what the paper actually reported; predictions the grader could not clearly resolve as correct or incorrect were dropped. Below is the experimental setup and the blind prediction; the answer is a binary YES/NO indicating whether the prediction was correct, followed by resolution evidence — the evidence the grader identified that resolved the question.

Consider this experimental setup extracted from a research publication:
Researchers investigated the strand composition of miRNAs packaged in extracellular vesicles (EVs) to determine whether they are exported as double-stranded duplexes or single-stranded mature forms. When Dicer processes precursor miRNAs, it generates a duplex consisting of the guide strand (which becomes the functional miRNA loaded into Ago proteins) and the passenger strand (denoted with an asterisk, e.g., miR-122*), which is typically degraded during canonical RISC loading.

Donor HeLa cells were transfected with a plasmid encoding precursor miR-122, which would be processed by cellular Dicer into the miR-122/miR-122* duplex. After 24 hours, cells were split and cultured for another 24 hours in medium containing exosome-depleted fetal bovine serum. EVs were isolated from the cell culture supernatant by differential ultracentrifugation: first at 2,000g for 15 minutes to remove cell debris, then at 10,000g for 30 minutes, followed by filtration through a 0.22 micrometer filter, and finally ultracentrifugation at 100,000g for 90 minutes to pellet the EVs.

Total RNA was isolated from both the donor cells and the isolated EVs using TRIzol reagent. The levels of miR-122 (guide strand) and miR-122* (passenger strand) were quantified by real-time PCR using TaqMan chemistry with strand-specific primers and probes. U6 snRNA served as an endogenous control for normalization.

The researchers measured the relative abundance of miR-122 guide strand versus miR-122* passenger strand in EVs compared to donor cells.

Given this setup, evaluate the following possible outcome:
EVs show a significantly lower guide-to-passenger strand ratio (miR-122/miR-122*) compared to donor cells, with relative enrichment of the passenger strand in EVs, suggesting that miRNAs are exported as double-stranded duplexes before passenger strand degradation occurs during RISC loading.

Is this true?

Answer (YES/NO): NO